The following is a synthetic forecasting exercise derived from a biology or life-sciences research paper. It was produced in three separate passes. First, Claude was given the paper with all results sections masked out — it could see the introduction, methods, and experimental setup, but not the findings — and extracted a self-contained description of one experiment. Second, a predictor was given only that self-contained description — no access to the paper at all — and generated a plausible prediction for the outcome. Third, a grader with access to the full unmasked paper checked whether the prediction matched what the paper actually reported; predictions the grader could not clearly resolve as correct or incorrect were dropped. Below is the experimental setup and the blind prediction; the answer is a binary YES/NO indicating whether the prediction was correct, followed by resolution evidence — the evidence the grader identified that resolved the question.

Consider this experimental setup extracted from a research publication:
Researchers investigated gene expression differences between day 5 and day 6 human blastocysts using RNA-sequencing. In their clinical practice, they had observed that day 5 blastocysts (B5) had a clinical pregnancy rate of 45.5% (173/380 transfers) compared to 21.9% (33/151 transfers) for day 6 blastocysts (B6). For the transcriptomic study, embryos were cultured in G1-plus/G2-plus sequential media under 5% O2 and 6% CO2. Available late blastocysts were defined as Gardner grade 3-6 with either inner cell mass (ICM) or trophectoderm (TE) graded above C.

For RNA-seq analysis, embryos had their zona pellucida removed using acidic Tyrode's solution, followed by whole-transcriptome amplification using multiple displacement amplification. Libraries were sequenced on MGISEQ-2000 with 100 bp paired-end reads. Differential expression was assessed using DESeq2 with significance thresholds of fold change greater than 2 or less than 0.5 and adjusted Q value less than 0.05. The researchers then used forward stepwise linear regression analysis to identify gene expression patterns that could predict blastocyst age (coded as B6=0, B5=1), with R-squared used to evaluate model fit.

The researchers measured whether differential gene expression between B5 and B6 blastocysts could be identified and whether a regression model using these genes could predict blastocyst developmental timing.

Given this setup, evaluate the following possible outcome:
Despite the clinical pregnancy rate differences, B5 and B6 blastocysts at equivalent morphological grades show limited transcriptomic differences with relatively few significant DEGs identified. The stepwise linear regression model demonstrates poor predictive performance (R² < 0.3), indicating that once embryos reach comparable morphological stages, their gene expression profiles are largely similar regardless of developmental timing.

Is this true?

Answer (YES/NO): NO